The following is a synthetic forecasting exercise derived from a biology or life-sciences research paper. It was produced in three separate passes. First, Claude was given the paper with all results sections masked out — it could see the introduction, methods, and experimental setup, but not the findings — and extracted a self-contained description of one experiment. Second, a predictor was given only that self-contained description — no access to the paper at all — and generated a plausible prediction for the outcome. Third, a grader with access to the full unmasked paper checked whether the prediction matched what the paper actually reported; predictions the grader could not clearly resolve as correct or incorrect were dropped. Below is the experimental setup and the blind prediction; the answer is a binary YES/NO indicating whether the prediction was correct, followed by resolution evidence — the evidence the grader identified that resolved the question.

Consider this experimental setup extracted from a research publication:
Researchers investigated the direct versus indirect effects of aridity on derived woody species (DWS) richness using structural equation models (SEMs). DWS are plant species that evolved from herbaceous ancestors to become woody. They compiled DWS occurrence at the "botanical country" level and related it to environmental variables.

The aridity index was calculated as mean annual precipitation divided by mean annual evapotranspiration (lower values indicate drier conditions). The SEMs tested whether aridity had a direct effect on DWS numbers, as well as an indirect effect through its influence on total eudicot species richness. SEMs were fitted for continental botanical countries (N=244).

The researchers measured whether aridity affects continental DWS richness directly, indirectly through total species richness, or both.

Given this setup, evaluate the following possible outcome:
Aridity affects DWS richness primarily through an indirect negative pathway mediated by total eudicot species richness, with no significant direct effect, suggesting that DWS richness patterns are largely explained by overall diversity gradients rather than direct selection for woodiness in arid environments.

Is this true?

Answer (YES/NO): NO